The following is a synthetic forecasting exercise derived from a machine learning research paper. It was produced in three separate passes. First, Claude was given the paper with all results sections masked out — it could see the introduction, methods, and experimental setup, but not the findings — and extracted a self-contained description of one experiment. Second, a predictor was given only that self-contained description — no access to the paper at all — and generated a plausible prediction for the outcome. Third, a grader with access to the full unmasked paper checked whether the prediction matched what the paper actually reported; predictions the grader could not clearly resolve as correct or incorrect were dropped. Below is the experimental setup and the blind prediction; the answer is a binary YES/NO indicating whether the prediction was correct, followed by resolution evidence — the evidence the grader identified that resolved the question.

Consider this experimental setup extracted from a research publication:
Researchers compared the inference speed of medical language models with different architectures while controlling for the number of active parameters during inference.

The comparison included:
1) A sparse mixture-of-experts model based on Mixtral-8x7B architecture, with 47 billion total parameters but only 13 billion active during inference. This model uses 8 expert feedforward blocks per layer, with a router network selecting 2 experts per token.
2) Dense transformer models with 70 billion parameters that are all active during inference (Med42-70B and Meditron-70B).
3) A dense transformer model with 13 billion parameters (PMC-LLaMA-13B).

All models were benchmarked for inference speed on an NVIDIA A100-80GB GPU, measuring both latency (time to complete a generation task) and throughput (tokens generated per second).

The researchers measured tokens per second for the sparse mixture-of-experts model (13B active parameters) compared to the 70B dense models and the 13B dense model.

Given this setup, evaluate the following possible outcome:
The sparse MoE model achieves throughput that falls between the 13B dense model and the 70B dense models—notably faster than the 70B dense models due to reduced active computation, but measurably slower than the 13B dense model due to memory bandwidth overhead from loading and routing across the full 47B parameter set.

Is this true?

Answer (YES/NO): NO